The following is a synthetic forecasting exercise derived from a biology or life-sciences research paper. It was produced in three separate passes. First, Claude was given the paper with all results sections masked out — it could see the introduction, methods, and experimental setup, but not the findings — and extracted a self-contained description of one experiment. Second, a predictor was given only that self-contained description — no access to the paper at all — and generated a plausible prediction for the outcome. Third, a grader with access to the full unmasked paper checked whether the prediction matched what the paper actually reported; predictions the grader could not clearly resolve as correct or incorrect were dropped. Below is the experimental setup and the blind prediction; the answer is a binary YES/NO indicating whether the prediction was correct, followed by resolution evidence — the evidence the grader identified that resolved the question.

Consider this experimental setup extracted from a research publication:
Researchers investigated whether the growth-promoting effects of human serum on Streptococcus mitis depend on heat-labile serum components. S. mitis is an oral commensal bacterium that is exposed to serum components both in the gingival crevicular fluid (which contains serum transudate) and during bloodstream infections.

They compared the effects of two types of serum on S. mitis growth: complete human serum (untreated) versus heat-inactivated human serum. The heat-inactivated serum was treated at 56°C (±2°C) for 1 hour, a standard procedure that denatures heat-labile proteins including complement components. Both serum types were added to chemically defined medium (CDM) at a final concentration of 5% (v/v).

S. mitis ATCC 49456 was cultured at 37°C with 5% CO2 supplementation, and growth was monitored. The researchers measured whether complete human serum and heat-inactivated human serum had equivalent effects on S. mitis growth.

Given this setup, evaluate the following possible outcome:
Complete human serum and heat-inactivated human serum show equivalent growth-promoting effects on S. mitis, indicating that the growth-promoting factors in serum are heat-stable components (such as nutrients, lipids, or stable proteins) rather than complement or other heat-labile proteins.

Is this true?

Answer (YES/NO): NO